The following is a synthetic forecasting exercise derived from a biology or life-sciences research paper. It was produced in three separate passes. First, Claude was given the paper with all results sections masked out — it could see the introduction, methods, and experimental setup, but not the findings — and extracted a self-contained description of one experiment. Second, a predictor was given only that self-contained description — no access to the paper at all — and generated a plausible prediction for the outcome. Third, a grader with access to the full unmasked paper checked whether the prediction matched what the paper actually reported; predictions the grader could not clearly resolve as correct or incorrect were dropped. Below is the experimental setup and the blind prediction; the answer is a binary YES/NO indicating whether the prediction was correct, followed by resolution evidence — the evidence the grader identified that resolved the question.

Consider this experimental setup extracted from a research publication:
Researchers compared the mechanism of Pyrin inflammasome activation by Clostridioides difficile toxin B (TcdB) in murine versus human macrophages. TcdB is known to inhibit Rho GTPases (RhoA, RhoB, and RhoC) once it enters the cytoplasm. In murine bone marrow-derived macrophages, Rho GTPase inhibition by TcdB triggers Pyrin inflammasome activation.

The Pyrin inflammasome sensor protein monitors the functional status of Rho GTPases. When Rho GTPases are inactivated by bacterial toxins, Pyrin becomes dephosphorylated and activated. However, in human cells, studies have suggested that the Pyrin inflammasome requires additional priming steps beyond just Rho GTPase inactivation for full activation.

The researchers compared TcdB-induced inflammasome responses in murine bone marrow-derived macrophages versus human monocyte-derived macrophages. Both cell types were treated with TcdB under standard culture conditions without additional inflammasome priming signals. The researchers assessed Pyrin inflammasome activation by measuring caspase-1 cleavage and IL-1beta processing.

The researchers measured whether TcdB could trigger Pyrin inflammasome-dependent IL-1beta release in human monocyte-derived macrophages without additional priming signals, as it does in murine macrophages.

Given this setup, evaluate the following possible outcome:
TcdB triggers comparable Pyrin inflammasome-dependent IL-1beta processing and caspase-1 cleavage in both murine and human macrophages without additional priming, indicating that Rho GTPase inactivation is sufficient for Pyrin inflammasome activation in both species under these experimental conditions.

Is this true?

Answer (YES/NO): NO